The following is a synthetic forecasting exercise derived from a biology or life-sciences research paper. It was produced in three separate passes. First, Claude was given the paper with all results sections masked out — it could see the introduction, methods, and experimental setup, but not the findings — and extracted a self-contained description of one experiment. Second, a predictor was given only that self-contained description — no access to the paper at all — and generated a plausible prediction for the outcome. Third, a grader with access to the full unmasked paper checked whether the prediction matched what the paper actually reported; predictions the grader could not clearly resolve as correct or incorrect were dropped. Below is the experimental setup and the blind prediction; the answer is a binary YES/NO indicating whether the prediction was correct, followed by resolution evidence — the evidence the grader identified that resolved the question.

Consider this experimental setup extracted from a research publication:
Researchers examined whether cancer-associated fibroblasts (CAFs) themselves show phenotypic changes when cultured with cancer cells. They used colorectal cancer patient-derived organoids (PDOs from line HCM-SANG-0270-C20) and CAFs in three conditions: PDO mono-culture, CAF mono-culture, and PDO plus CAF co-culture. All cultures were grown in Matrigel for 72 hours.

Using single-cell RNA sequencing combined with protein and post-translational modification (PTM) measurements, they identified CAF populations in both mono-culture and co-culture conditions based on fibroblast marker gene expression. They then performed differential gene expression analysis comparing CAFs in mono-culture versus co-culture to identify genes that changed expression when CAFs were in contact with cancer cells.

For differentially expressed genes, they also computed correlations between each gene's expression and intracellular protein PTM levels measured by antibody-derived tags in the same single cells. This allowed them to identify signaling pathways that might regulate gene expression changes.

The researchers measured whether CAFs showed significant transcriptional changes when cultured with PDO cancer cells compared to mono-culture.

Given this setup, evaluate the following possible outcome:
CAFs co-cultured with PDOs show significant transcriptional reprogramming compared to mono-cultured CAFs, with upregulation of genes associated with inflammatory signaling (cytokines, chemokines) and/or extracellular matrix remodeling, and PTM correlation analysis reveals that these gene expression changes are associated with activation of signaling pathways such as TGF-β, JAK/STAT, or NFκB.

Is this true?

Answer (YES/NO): NO